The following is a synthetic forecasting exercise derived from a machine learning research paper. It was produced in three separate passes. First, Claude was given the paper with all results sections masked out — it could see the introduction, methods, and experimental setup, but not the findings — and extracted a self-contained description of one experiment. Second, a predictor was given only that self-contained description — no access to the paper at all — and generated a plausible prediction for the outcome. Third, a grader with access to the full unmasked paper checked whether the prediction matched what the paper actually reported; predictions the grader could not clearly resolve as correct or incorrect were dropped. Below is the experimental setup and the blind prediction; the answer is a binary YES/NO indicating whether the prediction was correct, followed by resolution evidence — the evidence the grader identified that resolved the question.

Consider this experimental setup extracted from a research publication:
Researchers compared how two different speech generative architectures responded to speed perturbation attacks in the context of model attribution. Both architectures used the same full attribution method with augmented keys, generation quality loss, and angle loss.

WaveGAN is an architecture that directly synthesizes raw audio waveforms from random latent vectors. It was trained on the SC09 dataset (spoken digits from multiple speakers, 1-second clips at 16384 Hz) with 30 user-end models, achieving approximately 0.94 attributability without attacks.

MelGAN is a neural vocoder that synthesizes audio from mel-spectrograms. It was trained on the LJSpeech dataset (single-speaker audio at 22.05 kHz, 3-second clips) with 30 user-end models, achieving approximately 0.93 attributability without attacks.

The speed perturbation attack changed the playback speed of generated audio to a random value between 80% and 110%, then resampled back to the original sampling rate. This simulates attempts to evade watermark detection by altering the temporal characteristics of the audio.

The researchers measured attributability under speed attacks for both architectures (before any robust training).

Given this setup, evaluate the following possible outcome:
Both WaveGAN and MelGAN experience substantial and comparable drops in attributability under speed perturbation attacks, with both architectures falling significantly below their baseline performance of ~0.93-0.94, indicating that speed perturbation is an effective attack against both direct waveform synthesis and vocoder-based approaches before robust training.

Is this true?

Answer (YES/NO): NO